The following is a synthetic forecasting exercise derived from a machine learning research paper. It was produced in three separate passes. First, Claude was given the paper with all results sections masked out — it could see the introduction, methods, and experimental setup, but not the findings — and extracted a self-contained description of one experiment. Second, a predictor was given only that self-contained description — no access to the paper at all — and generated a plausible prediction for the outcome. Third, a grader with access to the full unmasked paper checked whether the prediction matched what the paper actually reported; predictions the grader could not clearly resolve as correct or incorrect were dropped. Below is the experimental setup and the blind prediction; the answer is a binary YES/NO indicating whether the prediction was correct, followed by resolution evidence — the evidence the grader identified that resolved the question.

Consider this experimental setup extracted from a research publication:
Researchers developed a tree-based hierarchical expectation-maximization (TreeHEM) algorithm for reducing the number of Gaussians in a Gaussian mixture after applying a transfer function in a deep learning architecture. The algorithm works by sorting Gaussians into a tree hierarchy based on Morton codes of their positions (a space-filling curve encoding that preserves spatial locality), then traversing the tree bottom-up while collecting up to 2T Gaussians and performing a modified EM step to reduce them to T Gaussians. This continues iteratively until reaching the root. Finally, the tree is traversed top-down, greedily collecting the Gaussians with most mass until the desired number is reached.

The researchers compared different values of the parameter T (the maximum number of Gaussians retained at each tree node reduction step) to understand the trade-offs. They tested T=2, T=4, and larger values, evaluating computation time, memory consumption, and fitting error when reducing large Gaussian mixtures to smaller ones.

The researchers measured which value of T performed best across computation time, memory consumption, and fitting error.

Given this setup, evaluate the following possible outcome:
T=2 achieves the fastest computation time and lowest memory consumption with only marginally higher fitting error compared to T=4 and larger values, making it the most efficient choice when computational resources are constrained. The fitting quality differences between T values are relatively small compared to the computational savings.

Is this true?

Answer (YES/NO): NO